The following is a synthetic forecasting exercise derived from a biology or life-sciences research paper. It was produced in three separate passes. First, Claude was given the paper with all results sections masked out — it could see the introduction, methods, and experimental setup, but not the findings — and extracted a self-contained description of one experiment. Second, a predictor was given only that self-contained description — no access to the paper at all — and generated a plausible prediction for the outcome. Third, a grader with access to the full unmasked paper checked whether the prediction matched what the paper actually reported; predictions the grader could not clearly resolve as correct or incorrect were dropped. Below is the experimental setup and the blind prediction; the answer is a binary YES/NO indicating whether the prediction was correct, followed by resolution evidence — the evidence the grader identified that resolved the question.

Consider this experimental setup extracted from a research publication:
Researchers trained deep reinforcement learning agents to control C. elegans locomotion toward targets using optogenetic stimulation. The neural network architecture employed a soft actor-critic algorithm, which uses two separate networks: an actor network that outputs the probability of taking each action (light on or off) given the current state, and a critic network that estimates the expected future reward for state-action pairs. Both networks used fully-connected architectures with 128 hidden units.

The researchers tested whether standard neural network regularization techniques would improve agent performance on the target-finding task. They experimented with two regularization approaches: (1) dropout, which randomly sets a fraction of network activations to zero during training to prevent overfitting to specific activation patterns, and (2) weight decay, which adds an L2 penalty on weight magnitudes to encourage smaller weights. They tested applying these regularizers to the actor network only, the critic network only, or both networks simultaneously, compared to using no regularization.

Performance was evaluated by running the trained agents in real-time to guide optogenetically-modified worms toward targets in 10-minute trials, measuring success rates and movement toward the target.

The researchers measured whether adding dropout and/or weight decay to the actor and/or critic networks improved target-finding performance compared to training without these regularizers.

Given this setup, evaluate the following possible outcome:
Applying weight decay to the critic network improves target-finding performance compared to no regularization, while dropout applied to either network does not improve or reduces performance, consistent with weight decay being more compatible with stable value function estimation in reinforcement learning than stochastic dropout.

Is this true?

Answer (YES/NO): NO